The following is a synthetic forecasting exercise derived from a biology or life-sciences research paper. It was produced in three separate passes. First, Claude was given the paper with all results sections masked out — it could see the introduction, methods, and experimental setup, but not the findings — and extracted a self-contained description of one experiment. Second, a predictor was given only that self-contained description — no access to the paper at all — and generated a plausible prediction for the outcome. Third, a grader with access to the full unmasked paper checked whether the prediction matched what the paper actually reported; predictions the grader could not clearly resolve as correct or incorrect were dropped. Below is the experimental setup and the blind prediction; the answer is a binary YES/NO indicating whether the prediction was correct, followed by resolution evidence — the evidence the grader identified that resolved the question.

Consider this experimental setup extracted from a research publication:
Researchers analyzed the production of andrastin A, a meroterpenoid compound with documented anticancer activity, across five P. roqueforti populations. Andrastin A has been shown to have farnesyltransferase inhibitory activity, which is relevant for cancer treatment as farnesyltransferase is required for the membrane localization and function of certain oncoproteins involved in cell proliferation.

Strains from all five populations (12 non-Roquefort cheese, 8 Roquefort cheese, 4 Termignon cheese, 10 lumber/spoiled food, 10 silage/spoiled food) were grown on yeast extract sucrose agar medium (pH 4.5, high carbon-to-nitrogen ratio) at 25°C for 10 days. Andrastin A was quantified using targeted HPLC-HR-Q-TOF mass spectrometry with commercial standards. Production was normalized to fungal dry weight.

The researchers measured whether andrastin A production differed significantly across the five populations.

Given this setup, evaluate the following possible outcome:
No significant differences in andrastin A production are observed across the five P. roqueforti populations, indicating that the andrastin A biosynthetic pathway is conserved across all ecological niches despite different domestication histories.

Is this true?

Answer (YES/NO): NO